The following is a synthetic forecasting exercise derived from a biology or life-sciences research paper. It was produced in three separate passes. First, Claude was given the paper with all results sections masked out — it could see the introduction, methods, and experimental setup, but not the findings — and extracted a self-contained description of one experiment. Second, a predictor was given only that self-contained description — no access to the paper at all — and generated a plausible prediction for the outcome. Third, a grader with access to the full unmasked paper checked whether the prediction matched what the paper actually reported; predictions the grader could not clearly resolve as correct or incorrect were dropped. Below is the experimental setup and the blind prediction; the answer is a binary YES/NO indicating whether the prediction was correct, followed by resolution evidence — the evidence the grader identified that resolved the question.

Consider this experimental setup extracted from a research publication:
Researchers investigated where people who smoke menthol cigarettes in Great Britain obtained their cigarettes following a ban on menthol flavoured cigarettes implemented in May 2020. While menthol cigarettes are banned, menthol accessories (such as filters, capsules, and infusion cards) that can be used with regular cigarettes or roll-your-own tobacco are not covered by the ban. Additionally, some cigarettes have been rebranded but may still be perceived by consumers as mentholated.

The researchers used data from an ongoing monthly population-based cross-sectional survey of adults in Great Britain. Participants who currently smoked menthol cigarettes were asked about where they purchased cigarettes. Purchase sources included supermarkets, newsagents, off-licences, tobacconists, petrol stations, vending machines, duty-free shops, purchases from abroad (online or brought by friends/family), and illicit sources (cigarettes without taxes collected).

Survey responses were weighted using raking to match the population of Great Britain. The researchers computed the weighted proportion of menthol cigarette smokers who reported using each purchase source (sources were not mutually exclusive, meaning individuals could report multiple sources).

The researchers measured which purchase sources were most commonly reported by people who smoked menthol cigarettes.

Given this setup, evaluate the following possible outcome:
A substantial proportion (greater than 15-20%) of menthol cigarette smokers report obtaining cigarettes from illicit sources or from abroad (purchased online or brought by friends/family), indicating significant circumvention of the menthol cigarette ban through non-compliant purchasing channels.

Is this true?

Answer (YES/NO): NO